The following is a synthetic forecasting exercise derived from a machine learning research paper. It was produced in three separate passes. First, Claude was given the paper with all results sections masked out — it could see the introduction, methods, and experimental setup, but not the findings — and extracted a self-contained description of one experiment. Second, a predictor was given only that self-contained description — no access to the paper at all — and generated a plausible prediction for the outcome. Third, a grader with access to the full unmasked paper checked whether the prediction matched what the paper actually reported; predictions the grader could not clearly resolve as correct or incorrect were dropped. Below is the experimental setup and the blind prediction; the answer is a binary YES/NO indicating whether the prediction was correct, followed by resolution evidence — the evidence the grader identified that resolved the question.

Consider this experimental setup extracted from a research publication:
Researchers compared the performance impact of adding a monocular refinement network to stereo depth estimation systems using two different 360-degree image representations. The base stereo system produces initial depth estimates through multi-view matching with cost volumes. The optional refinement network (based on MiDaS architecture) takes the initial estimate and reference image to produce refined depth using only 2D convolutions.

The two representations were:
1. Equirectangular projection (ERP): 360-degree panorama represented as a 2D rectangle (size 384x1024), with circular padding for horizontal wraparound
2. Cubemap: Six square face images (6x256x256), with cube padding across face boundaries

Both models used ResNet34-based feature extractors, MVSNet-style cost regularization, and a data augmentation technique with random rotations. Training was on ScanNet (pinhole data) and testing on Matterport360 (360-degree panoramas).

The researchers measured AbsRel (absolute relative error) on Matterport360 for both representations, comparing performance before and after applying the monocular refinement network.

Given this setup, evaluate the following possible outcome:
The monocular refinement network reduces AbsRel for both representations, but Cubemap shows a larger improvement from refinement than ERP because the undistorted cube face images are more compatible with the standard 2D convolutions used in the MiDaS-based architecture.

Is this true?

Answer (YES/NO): NO